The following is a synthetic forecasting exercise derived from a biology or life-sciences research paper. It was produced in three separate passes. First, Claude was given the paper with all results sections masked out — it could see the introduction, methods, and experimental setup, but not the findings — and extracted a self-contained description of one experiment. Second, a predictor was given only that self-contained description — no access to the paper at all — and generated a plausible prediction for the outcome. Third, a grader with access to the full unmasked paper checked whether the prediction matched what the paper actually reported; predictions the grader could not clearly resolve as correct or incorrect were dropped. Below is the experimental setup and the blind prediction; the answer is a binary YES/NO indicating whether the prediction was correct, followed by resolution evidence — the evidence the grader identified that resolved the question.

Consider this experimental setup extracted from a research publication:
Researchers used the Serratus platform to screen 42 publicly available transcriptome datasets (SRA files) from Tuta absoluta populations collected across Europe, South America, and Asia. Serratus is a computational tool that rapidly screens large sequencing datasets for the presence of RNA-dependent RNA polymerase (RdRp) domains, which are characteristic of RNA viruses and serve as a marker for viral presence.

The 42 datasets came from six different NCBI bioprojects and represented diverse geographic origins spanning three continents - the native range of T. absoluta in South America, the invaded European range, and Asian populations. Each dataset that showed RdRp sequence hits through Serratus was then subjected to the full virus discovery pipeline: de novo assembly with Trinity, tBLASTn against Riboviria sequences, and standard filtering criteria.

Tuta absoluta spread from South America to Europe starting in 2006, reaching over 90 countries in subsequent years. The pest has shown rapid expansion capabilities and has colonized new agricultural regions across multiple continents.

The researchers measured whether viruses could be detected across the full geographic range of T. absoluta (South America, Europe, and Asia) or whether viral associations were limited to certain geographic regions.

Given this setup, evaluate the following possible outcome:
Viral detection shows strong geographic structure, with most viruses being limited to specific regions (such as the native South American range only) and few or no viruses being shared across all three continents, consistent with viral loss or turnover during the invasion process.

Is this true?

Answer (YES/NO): YES